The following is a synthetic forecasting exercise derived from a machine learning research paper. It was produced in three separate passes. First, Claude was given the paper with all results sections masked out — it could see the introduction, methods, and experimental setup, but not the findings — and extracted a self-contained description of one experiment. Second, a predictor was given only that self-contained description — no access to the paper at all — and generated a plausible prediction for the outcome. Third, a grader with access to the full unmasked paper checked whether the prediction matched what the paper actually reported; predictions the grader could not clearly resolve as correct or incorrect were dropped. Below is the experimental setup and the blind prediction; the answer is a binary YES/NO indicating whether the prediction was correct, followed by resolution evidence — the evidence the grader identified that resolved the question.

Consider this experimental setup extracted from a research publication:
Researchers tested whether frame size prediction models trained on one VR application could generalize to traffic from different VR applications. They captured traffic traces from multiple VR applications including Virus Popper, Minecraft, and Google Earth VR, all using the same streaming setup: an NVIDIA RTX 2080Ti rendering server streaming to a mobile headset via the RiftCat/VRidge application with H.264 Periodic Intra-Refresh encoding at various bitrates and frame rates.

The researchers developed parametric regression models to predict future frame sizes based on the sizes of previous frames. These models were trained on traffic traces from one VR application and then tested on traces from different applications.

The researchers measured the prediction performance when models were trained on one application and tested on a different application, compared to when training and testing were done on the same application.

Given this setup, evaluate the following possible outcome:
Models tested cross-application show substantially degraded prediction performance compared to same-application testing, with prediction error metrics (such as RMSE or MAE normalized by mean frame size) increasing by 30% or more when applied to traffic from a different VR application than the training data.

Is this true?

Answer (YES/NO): NO